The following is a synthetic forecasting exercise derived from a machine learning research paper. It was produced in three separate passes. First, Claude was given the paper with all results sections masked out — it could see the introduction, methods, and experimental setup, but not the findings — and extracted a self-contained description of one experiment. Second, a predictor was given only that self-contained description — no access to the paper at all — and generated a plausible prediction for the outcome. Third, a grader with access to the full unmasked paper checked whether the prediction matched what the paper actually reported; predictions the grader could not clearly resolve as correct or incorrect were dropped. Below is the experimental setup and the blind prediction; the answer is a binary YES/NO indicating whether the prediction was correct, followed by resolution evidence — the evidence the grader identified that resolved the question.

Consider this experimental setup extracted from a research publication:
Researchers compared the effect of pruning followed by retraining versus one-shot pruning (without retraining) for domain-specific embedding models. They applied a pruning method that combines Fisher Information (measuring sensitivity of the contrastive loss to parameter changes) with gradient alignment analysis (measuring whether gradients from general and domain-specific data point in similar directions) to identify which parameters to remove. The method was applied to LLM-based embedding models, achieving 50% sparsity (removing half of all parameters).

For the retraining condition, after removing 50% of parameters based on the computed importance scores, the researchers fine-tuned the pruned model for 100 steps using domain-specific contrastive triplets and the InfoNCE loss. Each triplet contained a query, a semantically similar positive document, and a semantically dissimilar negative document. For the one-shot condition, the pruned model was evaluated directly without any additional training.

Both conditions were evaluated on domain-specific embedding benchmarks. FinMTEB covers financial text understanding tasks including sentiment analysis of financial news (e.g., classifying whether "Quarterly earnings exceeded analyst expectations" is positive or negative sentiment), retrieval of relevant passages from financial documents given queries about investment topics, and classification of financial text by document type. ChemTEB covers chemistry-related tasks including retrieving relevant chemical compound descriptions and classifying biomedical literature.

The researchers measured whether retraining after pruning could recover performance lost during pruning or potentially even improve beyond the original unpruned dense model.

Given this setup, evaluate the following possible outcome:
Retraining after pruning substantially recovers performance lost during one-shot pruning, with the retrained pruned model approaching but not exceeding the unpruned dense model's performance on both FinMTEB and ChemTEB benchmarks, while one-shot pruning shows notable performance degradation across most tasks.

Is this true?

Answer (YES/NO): NO